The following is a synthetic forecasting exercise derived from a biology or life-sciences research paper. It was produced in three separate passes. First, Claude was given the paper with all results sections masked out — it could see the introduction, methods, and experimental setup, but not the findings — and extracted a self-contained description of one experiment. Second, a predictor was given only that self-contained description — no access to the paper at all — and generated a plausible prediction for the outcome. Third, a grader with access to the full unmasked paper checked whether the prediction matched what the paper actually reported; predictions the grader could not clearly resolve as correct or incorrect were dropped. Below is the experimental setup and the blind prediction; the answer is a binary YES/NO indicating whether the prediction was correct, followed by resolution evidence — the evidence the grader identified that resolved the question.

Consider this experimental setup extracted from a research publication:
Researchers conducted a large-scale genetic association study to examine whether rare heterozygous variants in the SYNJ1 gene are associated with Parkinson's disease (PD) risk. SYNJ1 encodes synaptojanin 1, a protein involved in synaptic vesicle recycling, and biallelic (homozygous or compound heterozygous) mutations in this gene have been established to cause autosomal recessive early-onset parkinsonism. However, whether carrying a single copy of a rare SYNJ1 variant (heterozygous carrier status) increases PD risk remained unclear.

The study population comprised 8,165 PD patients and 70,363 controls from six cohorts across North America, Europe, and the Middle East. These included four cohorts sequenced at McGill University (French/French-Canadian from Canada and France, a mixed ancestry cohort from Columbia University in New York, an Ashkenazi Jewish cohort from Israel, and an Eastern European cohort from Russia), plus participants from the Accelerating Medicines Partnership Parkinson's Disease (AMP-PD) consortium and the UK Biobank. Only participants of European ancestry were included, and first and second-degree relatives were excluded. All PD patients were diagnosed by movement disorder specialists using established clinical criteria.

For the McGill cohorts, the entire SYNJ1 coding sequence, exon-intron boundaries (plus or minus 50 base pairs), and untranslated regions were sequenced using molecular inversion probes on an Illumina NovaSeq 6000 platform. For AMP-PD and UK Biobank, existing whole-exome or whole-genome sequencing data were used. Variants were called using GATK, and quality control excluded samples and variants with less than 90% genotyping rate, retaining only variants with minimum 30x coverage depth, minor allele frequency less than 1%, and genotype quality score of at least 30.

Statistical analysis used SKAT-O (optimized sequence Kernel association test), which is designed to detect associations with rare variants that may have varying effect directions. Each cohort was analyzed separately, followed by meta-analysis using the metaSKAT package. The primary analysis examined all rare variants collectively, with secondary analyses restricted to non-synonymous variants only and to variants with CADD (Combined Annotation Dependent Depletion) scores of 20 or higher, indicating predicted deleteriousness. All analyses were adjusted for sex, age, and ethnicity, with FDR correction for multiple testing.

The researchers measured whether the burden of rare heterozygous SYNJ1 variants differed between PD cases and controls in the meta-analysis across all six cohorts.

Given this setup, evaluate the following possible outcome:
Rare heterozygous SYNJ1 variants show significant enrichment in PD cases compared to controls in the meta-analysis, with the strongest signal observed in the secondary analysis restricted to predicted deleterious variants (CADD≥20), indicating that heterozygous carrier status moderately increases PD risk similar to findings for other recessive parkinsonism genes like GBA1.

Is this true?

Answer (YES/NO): NO